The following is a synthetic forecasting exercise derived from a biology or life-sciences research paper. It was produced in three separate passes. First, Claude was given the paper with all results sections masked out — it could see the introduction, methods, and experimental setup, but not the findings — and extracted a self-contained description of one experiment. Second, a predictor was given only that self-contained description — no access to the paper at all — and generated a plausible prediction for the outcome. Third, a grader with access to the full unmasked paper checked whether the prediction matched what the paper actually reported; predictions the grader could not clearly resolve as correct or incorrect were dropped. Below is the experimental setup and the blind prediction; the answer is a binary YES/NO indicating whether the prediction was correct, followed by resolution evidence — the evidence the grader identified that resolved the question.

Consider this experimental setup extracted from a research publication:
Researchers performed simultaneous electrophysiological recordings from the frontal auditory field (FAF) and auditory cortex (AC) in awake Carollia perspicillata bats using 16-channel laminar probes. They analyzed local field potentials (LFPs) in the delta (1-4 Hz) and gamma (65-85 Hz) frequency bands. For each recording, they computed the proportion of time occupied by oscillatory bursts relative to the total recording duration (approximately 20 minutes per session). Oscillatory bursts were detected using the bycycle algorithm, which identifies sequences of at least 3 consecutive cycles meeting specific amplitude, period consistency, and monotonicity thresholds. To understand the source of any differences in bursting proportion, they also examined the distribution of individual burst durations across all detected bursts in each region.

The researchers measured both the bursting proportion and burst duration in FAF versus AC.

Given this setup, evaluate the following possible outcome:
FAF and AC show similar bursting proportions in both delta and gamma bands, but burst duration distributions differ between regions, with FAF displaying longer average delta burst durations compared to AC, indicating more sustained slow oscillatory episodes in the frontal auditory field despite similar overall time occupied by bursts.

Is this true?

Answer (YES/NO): NO